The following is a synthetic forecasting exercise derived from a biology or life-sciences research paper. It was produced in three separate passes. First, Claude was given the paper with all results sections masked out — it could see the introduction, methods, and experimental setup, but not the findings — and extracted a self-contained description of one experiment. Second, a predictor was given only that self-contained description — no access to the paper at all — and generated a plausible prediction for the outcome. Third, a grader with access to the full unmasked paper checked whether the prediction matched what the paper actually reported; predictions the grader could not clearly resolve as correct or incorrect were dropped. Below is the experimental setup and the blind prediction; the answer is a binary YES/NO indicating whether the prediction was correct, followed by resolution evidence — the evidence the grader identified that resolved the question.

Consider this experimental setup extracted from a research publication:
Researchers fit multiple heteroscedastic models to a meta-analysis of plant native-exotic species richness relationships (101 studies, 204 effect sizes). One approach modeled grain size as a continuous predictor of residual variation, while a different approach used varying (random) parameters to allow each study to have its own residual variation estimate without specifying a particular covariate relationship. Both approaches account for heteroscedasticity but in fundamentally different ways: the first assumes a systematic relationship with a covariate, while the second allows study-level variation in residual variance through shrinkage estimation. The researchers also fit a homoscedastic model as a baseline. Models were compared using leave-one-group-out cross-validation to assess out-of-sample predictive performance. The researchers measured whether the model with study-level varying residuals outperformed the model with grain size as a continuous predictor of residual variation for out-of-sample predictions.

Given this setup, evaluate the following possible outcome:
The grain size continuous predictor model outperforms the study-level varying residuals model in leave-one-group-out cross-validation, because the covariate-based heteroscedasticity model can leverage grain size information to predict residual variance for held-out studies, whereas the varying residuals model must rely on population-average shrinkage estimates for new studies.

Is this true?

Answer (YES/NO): NO